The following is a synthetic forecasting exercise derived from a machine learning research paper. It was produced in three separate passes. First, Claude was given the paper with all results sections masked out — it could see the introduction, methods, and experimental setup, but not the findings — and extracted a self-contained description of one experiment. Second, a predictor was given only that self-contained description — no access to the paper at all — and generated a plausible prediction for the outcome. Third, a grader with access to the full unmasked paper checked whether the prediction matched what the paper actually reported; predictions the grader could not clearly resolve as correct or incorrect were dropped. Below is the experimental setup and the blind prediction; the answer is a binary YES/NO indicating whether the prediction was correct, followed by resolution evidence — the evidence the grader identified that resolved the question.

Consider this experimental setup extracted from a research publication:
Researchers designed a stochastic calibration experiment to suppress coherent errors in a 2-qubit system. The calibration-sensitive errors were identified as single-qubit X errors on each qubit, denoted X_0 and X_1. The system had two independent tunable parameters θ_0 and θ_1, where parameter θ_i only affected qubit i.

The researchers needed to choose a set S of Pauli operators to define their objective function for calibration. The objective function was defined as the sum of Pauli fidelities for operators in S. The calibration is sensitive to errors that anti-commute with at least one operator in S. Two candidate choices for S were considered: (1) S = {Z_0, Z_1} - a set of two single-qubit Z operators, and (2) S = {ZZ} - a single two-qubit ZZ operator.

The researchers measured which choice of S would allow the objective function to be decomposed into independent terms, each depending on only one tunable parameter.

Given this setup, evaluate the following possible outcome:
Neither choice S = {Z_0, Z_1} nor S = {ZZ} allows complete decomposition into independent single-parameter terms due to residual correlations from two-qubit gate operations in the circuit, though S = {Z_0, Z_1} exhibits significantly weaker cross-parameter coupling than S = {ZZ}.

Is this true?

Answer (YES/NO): NO